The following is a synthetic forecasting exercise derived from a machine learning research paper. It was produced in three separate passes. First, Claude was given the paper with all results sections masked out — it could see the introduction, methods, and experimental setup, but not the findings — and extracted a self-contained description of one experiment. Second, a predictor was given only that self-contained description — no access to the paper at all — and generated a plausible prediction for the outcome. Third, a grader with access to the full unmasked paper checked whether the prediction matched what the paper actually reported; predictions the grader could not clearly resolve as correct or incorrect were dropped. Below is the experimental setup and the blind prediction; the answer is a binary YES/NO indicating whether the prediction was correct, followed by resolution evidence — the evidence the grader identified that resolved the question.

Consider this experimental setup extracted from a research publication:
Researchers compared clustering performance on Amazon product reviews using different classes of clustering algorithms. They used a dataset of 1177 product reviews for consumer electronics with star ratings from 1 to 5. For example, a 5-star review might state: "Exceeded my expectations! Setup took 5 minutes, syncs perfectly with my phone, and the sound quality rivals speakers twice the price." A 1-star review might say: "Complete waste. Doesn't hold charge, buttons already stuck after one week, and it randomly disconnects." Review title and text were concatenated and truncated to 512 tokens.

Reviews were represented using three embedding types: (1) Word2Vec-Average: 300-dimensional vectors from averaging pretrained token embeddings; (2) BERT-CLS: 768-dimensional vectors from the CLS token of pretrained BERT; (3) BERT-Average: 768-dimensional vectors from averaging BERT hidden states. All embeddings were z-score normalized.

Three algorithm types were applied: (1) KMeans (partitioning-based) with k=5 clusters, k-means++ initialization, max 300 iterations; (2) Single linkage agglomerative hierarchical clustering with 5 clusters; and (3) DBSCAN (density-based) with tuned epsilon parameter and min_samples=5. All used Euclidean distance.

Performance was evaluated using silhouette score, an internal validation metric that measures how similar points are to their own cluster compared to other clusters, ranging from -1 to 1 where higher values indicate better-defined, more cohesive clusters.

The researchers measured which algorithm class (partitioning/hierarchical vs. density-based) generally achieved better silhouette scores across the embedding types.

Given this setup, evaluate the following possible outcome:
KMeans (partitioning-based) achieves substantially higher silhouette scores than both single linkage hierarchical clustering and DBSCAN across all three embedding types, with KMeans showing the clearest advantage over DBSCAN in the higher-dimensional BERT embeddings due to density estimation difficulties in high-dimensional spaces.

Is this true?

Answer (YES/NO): NO